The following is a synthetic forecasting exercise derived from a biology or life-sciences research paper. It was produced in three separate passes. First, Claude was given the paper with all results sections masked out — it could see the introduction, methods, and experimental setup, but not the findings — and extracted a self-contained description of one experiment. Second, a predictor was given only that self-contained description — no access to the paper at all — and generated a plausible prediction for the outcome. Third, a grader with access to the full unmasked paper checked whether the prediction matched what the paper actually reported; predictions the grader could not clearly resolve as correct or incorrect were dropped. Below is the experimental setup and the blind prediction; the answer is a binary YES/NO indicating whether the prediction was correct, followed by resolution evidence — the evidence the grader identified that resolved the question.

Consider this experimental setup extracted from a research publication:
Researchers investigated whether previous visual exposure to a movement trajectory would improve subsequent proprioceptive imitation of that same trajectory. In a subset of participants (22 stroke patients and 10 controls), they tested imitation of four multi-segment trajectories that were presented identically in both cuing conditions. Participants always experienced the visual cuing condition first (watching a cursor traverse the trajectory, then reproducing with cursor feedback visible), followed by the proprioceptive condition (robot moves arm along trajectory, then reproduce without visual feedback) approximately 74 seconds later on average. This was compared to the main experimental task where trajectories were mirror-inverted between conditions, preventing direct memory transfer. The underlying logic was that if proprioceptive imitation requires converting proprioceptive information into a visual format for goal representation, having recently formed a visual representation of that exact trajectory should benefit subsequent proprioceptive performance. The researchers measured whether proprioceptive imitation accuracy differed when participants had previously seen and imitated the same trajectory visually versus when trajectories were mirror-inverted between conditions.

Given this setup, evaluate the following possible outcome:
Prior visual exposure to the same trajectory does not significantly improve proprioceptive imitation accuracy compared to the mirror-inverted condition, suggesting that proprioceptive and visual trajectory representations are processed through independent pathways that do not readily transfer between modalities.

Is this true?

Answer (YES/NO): YES